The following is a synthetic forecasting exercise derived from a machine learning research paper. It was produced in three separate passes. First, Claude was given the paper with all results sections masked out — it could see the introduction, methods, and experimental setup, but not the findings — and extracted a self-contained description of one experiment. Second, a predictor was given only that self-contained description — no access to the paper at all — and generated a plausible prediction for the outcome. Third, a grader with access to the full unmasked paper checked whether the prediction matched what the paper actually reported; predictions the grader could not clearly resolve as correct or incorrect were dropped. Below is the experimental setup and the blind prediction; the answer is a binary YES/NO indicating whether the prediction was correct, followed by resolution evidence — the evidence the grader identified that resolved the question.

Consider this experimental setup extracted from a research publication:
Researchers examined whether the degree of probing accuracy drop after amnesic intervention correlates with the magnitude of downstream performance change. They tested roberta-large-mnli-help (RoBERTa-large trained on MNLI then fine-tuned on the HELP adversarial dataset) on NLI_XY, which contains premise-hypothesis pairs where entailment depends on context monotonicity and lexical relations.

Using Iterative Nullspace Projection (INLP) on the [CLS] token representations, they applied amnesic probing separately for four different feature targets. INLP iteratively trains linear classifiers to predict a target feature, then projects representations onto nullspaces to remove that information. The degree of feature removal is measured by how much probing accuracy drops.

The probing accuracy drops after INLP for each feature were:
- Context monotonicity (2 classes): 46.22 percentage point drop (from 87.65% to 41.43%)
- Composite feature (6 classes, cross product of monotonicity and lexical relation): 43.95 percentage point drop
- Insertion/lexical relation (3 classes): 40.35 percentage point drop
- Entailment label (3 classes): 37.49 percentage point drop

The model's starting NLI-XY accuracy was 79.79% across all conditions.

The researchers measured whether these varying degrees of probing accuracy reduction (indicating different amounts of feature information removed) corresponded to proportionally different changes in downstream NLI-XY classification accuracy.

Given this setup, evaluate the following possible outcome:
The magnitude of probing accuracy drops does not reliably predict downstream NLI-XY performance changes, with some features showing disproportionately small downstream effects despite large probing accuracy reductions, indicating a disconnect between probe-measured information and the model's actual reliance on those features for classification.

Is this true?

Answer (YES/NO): YES